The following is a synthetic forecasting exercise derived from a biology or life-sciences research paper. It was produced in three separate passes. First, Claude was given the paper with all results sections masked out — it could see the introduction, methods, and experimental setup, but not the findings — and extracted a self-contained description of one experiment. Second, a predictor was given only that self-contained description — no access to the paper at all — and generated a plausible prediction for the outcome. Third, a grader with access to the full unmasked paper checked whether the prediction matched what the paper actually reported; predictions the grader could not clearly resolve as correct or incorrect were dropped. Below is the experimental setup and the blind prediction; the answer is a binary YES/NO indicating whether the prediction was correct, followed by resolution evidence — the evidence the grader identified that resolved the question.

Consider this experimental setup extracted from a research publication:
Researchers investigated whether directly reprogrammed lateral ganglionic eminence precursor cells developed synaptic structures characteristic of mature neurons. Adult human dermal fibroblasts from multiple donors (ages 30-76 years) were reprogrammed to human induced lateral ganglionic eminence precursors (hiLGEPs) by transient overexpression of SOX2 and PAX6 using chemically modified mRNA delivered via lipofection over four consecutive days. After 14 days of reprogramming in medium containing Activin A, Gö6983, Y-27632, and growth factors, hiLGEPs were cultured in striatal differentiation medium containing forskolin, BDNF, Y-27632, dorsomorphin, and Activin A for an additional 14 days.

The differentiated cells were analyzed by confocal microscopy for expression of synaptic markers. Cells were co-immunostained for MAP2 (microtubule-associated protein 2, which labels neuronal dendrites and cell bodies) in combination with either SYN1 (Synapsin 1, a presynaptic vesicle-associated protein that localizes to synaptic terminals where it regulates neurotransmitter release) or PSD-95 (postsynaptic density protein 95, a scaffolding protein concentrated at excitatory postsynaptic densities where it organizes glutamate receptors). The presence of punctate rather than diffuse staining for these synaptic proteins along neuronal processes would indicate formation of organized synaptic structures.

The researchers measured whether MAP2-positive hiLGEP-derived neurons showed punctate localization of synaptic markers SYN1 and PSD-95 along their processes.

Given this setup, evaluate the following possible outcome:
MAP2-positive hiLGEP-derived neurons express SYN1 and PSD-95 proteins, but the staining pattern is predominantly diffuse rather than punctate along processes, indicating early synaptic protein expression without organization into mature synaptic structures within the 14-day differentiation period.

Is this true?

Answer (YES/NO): NO